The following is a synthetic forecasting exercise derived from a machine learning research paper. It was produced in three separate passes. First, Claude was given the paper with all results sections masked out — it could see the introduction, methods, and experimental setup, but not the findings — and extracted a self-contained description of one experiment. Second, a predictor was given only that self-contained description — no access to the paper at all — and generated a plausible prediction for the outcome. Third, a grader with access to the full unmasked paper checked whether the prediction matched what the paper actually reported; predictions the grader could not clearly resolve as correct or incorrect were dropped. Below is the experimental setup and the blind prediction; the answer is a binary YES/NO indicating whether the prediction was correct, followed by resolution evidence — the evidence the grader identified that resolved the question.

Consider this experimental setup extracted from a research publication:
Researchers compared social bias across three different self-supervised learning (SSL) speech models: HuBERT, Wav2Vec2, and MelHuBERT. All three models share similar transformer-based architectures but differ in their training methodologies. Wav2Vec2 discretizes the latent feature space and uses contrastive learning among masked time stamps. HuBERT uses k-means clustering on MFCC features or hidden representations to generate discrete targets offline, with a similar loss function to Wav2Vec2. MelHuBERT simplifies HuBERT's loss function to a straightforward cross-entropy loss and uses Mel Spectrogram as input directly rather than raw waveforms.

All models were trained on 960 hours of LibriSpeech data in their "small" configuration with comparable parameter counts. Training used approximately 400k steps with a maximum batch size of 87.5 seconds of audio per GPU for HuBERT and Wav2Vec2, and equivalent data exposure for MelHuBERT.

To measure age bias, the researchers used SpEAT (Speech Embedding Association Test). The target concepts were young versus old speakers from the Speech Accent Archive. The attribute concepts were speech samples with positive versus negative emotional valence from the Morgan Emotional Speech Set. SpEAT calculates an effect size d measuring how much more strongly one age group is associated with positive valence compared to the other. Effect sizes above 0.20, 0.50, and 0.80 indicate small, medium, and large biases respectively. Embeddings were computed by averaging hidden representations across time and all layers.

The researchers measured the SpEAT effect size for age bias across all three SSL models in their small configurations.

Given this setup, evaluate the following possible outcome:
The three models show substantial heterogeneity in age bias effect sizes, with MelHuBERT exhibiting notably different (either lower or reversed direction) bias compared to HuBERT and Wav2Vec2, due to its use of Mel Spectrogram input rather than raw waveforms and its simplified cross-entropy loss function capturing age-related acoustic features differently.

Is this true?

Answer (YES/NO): NO